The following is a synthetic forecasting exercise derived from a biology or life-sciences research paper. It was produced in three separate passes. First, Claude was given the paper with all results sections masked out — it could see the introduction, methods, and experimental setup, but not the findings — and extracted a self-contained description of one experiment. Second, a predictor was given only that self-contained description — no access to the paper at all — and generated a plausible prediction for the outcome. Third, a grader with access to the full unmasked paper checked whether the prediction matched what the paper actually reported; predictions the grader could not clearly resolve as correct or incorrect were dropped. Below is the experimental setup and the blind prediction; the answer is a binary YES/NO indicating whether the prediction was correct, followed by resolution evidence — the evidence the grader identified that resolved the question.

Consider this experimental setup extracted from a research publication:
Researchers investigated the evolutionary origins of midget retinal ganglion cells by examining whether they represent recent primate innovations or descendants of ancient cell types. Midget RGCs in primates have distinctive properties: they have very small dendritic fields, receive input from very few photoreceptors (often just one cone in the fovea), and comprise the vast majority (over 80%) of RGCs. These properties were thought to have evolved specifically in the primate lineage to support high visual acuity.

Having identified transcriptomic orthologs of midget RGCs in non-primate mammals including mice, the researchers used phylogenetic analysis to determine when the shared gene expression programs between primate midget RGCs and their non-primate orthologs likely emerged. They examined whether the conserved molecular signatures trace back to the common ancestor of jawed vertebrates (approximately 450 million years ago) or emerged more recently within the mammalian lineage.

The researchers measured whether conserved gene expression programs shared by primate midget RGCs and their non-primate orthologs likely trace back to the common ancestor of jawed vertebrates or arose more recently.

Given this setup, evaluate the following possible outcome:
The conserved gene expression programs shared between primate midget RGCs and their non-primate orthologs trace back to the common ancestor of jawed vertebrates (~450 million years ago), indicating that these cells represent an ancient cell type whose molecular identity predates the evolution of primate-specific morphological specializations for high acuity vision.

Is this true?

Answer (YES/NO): NO